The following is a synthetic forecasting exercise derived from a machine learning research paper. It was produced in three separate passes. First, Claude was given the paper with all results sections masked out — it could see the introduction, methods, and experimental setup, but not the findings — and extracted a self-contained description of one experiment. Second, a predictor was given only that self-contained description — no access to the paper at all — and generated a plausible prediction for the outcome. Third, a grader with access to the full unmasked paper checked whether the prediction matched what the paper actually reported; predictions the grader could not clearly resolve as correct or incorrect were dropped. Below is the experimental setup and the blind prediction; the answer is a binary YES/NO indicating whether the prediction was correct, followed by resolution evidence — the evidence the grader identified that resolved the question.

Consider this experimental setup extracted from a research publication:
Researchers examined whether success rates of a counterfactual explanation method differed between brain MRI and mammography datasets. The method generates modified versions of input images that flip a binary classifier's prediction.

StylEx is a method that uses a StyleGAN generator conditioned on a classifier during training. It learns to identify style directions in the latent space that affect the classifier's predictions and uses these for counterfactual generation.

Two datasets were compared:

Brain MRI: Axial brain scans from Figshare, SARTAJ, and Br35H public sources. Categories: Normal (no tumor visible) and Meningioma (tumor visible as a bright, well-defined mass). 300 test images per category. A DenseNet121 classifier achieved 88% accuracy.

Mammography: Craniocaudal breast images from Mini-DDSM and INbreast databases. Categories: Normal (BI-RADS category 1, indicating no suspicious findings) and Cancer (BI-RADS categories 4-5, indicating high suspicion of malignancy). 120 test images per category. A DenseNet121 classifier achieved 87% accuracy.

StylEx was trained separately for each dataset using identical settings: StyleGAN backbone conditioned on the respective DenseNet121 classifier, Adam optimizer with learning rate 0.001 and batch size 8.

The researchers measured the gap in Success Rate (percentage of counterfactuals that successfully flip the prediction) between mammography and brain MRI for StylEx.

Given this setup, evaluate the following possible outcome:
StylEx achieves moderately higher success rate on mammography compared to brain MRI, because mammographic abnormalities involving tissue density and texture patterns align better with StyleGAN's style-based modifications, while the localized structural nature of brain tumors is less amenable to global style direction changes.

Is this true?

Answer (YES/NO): NO